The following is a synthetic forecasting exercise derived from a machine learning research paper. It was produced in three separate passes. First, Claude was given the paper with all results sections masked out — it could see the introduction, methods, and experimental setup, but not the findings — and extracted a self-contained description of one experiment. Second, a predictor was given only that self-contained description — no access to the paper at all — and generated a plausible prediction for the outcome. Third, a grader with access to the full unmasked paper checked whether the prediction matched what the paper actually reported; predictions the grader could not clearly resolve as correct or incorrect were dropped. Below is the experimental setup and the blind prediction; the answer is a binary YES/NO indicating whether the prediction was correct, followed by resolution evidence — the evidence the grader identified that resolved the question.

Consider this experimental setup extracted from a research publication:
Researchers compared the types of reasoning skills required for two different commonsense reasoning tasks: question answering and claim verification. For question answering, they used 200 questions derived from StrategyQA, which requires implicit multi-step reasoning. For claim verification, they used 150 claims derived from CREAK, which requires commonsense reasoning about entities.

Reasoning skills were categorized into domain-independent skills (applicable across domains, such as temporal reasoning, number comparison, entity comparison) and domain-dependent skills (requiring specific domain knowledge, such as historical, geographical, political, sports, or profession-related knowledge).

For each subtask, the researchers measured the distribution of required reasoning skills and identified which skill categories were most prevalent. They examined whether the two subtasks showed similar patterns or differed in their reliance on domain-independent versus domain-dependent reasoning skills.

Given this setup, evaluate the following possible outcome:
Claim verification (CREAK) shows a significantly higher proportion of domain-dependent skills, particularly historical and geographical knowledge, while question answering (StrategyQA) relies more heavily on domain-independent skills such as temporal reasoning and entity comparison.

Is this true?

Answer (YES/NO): NO